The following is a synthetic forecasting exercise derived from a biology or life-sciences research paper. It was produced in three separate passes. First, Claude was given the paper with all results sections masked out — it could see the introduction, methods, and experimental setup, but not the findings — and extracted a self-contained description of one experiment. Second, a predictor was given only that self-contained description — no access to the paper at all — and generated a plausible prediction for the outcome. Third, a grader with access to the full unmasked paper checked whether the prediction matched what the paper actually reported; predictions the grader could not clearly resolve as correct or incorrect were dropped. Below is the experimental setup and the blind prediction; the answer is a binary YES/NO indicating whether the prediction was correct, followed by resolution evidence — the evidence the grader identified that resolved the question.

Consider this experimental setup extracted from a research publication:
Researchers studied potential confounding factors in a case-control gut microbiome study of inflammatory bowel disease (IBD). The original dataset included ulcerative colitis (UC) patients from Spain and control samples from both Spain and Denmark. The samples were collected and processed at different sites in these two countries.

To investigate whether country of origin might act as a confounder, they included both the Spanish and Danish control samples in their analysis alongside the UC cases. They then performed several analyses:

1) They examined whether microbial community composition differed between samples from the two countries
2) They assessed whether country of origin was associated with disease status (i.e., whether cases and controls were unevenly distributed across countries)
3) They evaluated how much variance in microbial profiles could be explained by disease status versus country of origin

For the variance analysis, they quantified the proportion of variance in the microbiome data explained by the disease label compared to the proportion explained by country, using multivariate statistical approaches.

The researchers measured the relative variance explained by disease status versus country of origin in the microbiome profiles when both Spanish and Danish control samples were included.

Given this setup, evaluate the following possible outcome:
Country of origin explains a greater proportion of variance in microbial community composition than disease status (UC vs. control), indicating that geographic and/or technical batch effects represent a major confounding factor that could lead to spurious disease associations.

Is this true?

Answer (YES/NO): YES